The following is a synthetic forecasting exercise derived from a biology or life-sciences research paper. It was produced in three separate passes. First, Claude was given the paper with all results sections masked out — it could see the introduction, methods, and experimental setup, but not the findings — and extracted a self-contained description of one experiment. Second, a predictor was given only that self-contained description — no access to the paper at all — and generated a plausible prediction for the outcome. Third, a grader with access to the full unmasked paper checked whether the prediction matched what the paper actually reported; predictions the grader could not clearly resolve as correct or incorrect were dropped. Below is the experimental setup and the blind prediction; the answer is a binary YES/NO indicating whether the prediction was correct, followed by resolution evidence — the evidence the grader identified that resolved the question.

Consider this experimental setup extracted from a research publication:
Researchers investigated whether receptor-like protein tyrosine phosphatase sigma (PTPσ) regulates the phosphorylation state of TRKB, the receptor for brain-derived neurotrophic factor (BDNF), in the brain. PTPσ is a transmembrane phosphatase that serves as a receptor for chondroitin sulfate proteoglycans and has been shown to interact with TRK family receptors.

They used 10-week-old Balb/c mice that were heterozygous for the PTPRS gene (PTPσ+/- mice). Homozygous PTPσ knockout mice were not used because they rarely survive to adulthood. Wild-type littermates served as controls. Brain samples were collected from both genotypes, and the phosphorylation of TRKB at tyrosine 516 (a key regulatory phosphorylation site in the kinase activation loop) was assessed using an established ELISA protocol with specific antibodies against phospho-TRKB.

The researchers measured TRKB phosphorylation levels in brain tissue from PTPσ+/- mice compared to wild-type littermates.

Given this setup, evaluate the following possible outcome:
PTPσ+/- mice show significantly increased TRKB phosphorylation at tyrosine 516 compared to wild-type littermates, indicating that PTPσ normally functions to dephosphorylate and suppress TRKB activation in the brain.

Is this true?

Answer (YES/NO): YES